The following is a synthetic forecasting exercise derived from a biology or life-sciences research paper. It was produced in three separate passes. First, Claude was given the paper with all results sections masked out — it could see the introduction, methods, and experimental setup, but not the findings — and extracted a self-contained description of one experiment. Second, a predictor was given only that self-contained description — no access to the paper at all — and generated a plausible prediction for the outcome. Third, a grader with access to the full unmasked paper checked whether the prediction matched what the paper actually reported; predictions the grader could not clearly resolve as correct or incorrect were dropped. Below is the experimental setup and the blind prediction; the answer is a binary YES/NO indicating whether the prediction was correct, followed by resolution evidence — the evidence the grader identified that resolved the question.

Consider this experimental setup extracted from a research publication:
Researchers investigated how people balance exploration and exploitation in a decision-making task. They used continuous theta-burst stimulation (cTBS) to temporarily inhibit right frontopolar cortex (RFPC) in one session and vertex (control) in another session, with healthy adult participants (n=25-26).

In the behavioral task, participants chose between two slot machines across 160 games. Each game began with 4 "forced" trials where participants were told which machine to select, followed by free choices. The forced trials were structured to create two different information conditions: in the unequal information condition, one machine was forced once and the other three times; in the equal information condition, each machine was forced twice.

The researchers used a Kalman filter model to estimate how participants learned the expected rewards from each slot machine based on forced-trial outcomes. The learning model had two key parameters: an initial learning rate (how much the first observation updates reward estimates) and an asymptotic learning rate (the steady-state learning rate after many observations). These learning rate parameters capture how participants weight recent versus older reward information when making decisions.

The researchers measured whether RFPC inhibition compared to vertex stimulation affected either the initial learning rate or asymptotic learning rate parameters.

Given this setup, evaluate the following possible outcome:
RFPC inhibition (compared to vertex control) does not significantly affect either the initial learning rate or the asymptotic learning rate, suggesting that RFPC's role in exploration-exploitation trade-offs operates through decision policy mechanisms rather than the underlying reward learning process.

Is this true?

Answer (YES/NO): YES